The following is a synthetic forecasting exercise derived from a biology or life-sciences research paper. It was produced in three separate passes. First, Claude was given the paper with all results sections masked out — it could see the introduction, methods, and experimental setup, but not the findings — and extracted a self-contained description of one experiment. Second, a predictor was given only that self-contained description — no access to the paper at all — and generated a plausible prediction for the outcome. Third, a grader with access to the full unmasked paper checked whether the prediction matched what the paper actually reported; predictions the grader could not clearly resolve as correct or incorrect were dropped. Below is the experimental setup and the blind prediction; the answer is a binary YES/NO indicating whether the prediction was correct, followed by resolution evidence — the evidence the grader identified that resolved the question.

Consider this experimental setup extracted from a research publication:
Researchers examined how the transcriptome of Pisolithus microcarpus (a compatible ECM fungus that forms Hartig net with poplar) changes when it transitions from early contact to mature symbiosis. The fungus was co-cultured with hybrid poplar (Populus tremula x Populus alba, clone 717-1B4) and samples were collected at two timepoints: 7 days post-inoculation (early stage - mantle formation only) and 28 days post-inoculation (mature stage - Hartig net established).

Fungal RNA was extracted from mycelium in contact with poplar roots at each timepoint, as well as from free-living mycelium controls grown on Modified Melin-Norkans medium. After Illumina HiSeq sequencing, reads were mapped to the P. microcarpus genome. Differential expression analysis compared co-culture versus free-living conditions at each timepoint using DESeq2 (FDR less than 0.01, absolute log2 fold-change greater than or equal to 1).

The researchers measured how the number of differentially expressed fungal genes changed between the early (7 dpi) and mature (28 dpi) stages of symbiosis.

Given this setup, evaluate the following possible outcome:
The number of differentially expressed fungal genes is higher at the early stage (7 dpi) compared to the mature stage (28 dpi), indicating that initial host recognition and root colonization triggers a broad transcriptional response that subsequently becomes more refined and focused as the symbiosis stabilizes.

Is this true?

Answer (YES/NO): YES